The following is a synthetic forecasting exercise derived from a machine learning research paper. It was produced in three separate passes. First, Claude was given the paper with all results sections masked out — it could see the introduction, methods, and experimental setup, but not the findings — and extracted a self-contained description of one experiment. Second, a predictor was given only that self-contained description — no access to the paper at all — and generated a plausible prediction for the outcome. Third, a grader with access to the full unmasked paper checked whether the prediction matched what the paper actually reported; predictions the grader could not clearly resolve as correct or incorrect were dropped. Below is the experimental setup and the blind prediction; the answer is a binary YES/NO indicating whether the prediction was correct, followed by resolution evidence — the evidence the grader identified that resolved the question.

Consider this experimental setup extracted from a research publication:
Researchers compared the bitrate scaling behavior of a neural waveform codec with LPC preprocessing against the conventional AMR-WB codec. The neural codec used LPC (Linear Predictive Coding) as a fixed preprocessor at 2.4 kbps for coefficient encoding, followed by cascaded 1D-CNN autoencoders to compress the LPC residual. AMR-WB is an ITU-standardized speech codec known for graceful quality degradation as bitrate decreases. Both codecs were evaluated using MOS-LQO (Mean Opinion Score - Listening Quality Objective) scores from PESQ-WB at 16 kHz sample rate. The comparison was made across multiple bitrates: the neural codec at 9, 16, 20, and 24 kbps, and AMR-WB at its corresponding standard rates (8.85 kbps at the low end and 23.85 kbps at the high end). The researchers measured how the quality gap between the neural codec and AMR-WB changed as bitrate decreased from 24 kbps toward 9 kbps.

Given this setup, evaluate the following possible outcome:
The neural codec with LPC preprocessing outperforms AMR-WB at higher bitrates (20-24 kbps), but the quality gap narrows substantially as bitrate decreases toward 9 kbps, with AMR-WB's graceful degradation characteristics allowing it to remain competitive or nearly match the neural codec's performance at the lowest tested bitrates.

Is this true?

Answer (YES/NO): NO